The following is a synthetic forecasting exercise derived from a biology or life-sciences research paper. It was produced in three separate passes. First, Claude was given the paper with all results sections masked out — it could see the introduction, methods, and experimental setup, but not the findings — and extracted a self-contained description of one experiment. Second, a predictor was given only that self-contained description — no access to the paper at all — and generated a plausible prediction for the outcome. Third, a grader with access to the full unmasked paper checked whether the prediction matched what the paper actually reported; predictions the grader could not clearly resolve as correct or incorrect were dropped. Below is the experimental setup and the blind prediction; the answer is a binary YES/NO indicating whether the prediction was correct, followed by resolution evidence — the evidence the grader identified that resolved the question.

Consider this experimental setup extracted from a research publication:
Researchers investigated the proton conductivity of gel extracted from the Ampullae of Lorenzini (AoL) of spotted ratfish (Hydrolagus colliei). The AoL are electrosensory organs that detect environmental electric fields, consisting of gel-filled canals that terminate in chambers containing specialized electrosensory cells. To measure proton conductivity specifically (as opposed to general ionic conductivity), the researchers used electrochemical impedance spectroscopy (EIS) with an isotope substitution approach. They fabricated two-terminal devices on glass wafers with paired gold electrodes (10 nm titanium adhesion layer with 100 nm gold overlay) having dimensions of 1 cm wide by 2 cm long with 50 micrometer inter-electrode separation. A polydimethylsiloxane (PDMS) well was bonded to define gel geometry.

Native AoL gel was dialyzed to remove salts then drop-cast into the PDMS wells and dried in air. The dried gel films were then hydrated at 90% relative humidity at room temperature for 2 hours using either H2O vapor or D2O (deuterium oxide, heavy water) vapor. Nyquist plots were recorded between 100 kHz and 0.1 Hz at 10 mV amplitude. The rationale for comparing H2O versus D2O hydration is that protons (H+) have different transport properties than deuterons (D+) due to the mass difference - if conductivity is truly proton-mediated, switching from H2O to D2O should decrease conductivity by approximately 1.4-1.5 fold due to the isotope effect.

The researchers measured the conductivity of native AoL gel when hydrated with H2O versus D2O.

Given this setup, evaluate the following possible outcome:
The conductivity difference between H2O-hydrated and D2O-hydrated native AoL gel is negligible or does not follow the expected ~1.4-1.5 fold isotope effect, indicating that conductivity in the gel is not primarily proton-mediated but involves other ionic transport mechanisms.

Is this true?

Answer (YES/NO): NO